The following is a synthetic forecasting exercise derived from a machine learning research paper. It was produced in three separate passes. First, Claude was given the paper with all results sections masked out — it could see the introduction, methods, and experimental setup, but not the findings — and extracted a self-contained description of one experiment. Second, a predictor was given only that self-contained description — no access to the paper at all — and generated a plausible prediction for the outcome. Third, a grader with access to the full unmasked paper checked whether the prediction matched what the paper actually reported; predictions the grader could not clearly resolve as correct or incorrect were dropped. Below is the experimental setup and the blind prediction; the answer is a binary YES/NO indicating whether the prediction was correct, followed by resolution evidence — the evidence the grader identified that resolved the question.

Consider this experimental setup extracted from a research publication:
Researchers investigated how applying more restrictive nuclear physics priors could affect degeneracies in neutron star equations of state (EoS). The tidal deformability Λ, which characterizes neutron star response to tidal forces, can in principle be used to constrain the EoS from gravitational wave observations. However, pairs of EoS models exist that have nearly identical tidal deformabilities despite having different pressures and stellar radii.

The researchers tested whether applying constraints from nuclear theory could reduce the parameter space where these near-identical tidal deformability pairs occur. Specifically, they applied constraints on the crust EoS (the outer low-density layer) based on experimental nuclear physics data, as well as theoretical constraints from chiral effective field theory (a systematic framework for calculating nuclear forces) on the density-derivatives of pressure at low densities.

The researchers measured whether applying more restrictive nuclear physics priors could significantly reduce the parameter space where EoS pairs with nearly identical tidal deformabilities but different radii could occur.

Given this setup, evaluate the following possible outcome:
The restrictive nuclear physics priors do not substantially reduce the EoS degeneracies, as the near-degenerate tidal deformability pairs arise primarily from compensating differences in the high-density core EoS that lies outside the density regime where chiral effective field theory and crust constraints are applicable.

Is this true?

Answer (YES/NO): NO